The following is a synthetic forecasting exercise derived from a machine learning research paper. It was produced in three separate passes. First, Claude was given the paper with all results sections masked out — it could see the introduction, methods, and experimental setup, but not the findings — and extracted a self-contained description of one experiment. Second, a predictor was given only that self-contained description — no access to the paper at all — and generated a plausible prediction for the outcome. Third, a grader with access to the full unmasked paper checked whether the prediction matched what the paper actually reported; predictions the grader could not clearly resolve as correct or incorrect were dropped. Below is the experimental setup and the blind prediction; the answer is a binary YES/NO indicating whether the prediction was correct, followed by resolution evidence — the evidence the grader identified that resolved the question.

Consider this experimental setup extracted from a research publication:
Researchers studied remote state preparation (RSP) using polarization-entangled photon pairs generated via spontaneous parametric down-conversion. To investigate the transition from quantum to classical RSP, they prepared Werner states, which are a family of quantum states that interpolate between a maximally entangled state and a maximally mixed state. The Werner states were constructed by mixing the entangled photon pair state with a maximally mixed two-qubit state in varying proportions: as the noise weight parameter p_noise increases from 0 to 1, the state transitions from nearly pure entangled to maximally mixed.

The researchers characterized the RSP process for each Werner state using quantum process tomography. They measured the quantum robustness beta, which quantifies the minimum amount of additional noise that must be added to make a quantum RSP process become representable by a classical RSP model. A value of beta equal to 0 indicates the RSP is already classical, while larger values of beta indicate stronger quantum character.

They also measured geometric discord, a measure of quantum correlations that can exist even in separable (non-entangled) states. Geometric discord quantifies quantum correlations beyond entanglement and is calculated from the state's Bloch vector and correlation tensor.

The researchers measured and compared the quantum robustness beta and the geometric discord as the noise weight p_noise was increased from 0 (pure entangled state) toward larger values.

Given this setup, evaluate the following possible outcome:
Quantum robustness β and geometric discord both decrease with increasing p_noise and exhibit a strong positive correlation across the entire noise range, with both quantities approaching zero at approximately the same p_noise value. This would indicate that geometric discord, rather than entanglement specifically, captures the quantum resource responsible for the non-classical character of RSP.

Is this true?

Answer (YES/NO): NO